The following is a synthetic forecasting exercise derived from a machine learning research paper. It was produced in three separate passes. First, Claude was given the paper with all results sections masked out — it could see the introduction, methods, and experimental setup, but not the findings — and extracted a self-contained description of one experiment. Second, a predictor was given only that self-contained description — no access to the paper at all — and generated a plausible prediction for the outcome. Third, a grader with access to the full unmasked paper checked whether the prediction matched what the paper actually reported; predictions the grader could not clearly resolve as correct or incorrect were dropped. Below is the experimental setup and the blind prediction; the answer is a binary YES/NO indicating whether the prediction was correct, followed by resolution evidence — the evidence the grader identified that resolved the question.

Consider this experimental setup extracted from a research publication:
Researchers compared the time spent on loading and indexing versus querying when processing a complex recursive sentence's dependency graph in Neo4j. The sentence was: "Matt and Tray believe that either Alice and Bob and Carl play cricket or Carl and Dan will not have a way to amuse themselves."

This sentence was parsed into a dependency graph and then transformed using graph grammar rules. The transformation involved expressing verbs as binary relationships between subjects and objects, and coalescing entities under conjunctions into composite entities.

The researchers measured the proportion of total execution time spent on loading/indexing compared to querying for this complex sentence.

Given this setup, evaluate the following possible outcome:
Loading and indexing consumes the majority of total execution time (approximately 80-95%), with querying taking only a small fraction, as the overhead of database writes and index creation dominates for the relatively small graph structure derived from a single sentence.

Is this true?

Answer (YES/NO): NO